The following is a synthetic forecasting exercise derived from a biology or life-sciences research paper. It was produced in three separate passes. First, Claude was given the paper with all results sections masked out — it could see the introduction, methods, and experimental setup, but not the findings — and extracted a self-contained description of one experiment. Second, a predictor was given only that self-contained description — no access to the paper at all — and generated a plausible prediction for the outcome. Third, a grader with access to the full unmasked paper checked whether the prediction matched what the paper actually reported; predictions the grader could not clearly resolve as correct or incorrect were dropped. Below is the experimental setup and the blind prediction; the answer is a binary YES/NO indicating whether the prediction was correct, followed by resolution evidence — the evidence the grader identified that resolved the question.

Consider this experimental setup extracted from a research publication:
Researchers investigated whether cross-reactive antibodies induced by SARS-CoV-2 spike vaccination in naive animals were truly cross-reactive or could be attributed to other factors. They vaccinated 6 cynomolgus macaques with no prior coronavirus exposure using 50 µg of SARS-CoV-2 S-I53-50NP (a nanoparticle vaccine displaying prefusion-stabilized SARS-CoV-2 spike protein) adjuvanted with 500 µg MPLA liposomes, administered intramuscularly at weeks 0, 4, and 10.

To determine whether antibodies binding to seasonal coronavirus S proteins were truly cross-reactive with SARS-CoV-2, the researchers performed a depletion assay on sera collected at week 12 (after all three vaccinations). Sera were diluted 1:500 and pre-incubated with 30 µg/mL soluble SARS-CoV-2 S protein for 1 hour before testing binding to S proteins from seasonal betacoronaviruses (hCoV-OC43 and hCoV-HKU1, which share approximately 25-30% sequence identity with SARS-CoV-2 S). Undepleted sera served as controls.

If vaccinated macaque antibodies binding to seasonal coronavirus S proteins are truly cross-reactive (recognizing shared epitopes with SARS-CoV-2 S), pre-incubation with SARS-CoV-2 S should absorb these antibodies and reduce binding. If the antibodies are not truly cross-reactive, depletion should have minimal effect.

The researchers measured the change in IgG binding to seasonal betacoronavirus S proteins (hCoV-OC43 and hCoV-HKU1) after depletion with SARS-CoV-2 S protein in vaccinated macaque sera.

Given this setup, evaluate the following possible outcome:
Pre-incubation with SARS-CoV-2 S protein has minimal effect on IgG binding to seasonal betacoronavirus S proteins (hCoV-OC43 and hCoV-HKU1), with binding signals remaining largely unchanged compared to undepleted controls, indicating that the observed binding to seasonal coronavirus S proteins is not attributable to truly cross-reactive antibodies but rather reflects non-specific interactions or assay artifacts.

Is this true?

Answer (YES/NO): NO